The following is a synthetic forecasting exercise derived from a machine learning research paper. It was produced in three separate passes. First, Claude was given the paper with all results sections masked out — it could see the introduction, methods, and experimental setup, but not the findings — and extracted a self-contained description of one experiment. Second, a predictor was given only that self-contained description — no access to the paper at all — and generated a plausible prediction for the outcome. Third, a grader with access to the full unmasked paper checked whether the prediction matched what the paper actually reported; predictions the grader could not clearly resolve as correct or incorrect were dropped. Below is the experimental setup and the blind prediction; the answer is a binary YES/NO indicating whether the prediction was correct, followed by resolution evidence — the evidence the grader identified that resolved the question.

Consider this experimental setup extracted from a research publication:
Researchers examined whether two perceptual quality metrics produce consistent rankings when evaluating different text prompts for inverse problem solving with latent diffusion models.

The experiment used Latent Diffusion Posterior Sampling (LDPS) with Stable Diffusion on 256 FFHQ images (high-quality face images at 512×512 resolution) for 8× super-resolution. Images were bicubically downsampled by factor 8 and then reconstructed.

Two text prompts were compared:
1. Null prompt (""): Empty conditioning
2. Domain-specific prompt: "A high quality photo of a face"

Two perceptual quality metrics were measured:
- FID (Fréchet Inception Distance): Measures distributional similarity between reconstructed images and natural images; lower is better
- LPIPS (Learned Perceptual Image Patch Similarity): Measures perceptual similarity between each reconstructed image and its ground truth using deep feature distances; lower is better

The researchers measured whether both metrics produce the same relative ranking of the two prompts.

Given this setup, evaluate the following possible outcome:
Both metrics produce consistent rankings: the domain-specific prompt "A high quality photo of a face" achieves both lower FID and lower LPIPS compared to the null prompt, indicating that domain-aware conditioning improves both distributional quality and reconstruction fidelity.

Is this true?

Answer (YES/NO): YES